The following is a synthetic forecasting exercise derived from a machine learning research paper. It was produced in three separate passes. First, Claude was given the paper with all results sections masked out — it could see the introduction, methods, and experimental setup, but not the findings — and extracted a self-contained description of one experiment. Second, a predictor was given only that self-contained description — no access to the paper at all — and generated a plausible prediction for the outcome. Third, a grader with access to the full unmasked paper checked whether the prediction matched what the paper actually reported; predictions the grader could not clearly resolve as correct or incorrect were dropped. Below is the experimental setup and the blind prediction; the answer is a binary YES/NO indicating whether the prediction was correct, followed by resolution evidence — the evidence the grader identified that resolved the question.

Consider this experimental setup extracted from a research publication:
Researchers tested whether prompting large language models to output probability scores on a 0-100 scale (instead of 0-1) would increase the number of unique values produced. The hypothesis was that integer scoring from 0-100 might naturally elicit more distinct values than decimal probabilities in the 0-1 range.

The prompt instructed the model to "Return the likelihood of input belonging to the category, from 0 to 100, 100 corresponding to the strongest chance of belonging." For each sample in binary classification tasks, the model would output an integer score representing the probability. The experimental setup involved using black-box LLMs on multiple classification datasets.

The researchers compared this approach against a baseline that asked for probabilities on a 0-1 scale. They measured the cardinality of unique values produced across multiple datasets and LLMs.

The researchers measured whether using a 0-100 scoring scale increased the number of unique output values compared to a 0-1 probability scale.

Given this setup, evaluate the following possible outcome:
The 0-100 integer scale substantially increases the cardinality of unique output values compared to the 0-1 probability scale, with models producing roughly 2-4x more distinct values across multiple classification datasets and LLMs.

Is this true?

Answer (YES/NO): NO